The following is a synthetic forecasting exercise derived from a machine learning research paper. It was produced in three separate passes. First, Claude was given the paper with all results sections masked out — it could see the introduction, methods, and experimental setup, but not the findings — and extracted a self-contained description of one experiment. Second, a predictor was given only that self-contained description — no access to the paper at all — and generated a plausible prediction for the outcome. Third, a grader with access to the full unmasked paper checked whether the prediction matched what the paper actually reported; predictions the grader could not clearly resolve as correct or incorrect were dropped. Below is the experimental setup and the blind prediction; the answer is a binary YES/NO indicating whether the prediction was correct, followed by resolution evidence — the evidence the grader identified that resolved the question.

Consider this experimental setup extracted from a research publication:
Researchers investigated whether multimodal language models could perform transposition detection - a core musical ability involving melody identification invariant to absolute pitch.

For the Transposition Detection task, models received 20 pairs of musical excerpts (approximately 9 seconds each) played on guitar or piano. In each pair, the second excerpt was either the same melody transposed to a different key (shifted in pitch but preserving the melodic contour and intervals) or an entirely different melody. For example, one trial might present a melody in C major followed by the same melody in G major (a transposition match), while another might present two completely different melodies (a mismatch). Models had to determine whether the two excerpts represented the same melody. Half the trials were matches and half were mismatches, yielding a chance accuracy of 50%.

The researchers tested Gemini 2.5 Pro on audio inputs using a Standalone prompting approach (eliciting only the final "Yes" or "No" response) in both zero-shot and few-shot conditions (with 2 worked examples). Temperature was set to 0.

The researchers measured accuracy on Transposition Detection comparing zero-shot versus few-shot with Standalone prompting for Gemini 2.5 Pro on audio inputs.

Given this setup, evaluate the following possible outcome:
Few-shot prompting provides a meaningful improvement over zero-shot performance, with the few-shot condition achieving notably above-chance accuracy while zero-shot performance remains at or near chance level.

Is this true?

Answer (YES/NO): NO